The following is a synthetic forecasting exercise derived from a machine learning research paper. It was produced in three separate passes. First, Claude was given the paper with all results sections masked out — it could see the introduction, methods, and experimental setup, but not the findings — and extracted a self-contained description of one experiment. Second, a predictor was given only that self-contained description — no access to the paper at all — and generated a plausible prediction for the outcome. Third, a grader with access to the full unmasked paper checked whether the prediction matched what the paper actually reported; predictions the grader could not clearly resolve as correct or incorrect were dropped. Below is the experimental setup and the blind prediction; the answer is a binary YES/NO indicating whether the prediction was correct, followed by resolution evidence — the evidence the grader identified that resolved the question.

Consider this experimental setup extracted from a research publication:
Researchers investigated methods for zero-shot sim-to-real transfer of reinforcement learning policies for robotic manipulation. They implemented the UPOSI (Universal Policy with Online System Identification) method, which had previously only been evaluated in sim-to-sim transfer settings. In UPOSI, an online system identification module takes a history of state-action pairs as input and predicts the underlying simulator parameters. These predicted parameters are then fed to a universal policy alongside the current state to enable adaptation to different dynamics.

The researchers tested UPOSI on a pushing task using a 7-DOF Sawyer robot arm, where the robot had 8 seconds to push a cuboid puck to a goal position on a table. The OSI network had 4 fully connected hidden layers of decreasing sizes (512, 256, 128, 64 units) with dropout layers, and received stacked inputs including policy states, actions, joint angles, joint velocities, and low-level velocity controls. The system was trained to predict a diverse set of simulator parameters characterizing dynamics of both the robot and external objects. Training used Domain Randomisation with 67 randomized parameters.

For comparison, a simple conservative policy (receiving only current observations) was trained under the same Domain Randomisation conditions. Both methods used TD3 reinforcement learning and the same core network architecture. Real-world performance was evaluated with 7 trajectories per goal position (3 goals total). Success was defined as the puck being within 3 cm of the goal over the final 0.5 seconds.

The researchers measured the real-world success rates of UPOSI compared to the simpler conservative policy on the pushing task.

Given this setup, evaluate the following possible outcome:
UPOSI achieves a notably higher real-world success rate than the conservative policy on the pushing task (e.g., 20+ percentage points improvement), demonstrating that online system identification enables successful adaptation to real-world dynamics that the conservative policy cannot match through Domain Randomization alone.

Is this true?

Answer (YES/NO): NO